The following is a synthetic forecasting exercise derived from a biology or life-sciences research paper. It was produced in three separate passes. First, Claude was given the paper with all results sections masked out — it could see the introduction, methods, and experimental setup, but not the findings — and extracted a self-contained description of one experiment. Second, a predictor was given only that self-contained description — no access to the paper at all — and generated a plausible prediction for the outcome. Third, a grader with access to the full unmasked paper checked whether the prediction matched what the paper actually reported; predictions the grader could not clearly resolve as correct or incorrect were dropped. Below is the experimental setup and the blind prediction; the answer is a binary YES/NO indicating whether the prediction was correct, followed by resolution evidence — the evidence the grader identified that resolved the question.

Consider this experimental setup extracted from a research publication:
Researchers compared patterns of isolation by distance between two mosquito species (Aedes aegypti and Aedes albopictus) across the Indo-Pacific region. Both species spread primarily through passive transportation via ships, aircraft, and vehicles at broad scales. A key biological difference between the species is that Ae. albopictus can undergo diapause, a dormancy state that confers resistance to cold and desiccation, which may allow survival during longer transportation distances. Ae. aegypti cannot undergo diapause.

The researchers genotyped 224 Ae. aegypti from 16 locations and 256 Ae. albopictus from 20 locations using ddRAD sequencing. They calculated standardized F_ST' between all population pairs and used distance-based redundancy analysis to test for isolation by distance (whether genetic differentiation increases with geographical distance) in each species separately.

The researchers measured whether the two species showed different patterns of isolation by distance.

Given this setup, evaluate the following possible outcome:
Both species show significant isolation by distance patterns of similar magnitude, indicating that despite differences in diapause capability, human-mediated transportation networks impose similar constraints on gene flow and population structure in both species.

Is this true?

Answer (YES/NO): NO